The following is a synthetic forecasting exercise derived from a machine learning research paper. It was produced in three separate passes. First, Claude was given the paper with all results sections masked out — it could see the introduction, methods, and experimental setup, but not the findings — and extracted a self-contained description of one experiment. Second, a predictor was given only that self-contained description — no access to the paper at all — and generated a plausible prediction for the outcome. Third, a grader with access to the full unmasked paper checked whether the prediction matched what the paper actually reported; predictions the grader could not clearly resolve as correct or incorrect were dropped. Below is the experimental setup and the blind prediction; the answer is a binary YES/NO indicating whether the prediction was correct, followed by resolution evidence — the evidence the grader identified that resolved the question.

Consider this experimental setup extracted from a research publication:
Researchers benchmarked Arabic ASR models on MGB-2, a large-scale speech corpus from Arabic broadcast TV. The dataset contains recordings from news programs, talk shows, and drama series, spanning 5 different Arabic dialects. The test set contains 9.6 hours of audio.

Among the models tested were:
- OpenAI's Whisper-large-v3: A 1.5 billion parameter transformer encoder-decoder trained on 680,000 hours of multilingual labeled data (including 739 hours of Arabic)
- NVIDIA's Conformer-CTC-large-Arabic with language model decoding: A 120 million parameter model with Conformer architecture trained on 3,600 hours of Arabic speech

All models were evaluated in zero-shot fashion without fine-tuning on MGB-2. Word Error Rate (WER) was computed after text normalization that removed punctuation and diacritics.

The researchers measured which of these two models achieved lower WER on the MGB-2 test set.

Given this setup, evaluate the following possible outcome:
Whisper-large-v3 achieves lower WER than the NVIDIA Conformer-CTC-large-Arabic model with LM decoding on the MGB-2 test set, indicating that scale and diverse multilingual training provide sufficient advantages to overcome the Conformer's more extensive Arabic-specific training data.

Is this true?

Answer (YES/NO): YES